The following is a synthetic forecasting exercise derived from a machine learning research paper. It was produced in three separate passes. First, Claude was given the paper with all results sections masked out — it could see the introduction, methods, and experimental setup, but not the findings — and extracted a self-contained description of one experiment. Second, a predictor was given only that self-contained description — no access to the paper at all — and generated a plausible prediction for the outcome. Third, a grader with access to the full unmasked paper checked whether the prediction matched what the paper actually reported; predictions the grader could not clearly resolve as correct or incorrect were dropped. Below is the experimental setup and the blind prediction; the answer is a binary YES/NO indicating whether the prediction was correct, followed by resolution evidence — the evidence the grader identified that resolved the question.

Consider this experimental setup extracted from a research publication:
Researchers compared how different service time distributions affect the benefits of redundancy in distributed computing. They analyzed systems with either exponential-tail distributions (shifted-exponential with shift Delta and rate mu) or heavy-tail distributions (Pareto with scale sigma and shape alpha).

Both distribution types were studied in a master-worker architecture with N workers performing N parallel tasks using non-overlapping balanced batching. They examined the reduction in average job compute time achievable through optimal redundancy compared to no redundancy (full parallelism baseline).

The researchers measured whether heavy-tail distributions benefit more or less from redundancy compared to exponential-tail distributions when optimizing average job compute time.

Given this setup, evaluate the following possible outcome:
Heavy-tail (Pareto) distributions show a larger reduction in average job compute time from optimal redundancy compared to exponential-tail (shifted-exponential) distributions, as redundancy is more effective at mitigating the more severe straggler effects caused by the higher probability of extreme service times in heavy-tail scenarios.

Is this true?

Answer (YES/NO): YES